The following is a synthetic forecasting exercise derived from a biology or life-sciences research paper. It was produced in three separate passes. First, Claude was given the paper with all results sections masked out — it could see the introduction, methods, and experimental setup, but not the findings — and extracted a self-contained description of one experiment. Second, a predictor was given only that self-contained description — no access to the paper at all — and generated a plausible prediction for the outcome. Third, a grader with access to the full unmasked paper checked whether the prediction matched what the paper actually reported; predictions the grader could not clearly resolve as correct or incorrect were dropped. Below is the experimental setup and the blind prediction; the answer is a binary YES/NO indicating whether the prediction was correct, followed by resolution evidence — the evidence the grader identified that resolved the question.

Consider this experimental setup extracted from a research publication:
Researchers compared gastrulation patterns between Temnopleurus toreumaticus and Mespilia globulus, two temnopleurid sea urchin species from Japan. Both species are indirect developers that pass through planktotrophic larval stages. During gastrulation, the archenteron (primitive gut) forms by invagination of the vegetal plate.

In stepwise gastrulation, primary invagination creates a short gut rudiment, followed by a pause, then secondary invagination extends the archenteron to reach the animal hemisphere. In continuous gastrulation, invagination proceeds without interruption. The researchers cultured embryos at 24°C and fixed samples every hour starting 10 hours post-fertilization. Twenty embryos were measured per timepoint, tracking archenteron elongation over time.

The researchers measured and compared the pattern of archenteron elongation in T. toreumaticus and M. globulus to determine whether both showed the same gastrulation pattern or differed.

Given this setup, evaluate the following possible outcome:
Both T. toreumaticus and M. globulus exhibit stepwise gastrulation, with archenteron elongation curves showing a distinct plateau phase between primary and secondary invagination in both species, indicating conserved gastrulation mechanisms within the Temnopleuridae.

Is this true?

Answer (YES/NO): NO